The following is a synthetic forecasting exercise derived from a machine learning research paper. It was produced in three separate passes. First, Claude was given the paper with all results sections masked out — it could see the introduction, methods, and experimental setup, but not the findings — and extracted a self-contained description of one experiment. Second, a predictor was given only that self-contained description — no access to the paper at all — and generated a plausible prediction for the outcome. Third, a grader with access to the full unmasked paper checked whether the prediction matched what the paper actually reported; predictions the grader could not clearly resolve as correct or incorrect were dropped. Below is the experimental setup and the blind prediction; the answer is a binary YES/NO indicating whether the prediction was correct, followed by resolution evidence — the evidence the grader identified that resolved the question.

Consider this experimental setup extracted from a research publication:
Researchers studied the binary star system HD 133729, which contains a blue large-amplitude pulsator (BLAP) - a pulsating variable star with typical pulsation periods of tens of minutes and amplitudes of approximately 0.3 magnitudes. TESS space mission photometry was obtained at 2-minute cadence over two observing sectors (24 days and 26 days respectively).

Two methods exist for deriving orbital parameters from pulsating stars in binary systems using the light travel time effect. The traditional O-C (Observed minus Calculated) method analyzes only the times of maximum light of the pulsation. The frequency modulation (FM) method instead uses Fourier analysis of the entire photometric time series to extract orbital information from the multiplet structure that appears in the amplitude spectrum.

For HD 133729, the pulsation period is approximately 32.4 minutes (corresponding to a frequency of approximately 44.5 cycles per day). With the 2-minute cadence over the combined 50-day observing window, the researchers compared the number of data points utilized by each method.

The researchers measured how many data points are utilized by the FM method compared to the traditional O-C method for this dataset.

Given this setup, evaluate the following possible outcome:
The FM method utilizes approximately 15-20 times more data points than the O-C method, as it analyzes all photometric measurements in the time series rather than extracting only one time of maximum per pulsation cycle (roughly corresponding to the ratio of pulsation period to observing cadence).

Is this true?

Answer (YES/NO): YES